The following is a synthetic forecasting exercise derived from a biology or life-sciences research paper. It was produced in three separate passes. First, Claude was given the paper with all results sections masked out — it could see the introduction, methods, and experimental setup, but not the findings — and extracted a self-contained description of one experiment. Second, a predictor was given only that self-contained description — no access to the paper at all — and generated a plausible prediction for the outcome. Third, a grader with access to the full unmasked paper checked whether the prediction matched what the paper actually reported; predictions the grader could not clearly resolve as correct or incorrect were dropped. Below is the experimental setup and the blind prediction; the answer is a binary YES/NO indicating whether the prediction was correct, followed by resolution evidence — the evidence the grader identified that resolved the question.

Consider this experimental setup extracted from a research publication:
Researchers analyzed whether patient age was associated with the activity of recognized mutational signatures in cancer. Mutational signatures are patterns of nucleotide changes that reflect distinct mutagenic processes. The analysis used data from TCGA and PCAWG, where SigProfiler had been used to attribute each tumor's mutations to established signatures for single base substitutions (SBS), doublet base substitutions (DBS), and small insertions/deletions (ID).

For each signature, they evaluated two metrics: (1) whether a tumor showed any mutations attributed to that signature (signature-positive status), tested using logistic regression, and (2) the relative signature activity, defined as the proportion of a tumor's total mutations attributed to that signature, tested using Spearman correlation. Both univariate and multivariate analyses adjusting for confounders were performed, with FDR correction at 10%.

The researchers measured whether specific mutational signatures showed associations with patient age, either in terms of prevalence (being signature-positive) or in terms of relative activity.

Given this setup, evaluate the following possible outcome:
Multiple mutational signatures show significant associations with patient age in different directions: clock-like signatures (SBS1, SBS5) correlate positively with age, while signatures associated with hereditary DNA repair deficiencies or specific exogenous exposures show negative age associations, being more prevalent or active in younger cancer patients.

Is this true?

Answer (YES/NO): NO